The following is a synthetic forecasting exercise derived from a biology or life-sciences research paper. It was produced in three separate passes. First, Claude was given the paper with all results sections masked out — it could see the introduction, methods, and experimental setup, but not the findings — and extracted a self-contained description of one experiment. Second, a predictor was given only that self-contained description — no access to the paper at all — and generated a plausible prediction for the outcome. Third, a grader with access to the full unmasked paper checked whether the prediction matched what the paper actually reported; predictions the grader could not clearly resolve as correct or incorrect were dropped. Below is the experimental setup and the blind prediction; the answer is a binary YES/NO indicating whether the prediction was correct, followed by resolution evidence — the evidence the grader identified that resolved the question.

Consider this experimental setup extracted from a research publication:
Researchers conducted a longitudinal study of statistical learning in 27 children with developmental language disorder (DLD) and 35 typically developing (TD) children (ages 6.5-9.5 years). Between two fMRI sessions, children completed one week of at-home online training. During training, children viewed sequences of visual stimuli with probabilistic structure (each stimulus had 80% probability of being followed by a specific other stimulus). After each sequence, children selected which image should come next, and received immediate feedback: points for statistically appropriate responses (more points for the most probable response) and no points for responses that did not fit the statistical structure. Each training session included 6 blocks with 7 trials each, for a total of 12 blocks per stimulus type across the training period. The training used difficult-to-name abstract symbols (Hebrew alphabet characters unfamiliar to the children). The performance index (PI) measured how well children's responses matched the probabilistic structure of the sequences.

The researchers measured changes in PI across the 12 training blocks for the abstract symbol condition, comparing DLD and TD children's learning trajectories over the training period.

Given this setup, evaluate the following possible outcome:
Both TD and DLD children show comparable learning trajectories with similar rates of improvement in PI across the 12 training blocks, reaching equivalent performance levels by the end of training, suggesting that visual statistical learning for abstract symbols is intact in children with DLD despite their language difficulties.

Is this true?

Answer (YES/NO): YES